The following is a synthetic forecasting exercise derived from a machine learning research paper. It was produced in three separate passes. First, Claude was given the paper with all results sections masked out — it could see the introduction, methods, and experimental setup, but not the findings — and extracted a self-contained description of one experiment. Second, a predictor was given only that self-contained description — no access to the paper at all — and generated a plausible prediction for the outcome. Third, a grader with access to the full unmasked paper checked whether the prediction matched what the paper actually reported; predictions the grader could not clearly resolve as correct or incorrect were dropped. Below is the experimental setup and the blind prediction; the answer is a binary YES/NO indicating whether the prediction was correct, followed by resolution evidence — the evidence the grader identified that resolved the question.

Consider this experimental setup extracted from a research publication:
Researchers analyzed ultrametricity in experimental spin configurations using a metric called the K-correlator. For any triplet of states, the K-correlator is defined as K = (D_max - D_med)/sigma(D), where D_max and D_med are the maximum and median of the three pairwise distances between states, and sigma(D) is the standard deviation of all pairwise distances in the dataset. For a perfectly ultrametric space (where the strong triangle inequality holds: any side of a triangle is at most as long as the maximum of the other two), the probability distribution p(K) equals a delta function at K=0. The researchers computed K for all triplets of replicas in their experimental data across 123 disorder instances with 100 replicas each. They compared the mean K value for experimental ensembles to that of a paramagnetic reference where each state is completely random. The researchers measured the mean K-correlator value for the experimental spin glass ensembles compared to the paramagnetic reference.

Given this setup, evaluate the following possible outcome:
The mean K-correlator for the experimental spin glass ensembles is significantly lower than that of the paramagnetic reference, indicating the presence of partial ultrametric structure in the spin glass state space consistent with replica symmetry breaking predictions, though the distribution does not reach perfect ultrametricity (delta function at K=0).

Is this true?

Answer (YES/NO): YES